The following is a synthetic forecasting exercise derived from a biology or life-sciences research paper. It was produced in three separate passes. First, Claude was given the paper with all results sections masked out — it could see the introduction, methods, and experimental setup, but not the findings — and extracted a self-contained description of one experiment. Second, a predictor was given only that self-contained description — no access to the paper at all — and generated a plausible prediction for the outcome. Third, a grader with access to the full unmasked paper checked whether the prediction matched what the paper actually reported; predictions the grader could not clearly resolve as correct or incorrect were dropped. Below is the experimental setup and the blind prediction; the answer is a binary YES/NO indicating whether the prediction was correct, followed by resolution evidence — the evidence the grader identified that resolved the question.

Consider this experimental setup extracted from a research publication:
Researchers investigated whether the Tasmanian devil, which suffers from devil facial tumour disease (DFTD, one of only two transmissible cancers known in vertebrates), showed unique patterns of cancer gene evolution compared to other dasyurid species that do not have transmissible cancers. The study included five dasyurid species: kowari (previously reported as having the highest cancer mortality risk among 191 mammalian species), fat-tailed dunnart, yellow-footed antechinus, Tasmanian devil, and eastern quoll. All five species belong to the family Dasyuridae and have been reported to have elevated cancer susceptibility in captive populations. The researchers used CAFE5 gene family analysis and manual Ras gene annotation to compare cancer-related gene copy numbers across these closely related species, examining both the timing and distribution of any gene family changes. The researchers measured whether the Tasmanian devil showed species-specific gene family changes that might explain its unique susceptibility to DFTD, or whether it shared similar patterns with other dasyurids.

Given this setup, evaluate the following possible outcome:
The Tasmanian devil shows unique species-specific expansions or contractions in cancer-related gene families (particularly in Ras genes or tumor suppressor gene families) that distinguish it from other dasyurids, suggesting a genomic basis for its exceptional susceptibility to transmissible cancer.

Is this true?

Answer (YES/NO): NO